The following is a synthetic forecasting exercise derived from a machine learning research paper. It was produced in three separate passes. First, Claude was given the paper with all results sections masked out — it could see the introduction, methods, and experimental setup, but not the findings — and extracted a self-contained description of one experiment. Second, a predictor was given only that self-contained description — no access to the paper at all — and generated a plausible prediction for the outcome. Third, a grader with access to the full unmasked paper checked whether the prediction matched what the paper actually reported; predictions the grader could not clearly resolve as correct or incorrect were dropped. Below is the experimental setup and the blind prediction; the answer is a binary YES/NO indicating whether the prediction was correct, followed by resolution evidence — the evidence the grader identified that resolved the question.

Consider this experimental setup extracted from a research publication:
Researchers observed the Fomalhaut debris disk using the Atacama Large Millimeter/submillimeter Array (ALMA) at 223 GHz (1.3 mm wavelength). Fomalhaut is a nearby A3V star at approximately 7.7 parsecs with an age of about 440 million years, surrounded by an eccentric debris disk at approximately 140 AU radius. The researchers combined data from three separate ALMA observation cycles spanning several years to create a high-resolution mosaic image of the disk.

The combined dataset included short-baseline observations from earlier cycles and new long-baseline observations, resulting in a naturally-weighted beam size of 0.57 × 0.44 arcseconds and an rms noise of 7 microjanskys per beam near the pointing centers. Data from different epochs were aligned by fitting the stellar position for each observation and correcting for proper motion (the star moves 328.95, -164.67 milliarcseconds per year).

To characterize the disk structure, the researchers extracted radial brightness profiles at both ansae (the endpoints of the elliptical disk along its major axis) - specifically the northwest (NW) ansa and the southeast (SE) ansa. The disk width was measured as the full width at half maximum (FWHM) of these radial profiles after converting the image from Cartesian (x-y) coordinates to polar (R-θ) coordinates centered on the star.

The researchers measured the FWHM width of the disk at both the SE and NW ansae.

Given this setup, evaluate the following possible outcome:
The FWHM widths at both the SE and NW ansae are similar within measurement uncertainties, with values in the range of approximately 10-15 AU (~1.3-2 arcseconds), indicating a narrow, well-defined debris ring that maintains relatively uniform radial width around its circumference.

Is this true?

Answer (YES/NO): NO